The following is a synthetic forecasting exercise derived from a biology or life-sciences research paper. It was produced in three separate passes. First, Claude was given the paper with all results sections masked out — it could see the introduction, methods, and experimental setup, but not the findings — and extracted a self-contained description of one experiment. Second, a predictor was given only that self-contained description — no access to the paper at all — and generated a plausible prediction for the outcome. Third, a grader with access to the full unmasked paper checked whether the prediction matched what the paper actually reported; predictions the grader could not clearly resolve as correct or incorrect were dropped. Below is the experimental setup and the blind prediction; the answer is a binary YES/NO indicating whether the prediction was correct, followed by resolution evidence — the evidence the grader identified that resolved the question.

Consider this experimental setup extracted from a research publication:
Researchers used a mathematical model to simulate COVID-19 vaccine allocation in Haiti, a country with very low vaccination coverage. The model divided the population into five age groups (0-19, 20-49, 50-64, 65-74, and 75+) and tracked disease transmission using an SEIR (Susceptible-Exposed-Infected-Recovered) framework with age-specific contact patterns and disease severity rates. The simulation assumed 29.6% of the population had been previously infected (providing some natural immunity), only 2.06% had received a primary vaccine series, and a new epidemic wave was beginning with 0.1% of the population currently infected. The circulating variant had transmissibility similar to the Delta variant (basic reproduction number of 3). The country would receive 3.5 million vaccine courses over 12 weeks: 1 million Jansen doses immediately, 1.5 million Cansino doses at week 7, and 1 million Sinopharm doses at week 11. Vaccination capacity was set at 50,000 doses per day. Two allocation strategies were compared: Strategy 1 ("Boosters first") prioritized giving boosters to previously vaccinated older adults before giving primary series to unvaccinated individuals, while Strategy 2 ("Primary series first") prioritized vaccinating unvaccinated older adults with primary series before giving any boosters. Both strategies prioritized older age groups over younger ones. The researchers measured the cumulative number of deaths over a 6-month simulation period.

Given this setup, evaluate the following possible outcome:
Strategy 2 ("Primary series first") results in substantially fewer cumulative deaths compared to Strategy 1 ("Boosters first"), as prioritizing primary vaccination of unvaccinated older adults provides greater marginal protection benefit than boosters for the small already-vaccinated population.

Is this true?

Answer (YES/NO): YES